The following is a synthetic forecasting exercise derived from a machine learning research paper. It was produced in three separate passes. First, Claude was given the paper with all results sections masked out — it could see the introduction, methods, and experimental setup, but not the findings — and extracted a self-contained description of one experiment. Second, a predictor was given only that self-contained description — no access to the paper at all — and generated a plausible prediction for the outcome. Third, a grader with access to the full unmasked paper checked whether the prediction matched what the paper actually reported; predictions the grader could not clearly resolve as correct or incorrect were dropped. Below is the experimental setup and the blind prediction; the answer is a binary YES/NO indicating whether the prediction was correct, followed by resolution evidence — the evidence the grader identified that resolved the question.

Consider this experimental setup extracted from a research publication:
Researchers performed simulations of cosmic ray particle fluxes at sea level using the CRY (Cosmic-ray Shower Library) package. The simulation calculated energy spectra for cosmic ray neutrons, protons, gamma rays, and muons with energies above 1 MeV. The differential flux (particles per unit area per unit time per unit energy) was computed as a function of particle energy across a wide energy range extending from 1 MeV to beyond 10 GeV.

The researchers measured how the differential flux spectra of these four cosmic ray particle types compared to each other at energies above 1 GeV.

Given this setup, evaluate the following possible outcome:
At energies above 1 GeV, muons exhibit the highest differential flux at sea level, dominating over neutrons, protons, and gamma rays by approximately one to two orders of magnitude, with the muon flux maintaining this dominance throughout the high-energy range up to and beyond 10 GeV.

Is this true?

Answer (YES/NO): NO